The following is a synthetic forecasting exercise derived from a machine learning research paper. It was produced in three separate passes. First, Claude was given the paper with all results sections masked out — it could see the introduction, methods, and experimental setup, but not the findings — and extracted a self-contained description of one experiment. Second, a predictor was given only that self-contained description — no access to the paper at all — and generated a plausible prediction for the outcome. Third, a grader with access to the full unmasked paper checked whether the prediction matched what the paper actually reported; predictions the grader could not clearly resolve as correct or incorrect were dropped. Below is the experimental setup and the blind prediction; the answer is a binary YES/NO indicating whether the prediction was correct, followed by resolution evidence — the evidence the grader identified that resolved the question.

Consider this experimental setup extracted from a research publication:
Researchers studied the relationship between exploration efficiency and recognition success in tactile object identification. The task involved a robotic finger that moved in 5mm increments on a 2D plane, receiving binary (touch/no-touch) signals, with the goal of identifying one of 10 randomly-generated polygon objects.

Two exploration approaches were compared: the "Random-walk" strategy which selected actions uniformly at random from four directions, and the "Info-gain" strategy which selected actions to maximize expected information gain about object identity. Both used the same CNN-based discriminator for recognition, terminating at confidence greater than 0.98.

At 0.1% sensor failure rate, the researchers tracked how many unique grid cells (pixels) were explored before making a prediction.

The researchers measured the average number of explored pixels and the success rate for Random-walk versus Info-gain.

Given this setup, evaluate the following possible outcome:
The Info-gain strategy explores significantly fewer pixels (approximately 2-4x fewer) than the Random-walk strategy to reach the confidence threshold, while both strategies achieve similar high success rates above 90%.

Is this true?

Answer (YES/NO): NO